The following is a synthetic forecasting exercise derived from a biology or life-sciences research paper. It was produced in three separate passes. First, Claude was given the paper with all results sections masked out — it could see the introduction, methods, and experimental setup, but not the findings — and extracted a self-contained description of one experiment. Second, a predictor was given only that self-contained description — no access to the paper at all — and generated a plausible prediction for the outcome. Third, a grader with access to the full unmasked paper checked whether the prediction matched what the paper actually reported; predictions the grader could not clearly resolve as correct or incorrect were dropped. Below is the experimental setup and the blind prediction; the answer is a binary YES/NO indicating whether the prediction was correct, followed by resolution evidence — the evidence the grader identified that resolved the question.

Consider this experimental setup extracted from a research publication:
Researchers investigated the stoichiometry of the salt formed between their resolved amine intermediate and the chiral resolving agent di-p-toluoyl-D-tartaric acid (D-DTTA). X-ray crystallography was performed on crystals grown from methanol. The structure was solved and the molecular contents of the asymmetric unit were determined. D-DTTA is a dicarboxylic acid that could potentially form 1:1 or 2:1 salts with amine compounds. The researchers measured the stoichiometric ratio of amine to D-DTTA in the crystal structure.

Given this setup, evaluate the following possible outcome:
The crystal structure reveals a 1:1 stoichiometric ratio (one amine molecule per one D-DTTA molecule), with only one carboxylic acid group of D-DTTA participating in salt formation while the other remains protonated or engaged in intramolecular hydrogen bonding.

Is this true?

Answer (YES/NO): NO